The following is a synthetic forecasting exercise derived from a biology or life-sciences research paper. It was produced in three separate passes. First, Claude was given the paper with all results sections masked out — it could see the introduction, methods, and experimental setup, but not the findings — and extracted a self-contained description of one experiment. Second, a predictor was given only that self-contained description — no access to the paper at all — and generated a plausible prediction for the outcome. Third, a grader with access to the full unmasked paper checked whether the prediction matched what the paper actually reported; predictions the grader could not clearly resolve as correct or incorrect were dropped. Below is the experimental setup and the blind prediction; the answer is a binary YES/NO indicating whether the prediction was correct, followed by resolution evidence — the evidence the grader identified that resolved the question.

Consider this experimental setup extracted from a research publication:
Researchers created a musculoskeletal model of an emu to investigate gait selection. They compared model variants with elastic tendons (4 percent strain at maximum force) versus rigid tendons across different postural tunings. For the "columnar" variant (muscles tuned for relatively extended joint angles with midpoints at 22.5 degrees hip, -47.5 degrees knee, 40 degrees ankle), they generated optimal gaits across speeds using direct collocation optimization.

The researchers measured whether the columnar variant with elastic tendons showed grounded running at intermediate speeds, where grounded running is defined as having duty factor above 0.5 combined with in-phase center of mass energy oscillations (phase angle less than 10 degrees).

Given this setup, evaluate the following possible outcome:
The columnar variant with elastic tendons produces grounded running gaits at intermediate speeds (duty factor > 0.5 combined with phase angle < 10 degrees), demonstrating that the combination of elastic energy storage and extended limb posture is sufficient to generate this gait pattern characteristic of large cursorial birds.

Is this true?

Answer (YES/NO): YES